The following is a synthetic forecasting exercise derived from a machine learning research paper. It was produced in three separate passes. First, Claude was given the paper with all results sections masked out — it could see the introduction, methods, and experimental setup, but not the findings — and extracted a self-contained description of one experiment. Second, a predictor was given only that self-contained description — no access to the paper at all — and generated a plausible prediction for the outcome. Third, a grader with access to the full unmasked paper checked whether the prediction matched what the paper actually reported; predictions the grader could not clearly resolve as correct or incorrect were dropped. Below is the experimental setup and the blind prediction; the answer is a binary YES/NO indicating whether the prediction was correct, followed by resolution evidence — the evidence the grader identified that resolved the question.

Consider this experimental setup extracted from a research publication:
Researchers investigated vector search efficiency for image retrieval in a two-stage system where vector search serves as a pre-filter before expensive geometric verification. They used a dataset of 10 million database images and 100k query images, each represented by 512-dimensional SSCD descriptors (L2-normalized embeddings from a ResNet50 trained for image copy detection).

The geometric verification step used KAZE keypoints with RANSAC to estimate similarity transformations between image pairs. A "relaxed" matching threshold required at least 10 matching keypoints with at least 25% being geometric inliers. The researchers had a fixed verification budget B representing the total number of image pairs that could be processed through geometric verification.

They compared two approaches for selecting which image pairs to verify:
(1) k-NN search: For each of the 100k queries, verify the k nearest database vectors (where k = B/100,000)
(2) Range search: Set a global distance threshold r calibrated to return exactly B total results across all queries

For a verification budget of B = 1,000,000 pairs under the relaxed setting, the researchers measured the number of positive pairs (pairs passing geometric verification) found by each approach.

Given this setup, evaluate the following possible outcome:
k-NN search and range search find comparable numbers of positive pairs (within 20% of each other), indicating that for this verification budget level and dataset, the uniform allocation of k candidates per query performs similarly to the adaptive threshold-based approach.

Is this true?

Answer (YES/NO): NO